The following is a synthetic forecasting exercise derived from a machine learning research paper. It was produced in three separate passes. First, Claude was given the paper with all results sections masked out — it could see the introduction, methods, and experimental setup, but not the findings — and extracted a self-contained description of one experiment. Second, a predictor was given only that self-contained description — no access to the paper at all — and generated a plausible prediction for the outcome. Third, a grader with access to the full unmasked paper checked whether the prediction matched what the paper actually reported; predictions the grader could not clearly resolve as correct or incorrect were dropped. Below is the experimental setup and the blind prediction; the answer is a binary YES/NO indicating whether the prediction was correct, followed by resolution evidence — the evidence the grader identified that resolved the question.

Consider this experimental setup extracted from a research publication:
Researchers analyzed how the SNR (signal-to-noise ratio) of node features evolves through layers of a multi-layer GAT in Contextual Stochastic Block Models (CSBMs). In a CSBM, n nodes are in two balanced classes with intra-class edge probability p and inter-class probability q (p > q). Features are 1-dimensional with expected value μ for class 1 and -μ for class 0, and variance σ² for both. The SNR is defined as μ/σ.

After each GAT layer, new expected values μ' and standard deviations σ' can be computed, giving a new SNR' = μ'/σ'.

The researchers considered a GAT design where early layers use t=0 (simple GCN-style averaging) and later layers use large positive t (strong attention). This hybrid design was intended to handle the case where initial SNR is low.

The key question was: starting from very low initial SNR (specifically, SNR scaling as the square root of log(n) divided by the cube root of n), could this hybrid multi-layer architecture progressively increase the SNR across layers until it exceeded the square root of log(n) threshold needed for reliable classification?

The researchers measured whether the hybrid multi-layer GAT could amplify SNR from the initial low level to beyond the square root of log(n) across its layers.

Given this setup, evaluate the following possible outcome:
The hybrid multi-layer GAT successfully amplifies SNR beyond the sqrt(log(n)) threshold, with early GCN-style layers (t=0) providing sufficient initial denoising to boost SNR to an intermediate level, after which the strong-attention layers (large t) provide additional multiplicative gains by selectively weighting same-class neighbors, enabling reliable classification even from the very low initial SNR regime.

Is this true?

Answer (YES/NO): YES